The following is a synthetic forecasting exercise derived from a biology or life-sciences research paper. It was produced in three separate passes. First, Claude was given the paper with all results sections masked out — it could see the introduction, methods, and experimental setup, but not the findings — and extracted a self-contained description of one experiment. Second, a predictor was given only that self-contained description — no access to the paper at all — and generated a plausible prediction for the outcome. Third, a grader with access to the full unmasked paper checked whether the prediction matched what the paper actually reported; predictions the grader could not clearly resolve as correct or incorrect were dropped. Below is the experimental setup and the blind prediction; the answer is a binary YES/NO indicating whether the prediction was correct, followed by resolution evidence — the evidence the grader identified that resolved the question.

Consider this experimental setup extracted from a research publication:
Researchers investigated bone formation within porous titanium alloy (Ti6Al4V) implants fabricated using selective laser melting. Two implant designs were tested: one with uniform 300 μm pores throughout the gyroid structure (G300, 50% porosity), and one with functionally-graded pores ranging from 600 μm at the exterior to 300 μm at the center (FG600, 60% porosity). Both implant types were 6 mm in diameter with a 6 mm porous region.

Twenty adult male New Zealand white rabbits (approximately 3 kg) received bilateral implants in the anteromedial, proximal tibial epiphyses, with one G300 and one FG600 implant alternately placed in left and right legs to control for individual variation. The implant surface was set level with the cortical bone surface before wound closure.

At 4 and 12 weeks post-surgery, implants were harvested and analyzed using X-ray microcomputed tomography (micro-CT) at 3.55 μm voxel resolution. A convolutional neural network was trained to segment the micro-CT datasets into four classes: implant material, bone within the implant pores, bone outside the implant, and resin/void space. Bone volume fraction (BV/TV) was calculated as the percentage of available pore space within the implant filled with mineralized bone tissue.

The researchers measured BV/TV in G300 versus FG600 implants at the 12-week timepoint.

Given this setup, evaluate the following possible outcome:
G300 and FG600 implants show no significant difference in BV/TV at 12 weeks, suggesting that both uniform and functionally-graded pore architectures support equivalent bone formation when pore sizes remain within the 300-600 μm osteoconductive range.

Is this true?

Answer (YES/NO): NO